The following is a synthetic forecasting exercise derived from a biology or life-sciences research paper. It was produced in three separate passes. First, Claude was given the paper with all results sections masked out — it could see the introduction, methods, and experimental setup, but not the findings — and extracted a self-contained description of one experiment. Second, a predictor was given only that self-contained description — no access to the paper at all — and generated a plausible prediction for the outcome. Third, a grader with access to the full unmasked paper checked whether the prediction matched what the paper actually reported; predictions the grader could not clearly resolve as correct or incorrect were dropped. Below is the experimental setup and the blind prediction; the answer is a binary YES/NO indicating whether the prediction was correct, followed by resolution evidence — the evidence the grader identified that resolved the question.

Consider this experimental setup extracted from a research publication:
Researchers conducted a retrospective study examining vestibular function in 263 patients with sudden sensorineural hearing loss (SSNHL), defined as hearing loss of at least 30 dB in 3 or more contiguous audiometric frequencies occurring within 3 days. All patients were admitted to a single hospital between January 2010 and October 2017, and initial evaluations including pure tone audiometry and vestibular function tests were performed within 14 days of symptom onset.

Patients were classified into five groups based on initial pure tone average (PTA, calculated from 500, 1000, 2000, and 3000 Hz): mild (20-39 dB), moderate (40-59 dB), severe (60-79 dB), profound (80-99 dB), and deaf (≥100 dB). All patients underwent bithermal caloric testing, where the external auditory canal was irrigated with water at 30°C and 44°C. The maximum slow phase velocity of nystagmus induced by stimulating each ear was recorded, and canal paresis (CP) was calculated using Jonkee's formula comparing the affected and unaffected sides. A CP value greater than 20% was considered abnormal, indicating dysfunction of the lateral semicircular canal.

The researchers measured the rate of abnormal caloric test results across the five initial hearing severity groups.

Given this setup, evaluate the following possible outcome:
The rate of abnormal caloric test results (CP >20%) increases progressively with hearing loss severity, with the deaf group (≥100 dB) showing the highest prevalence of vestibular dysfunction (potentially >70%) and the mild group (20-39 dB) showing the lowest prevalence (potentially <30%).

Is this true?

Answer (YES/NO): NO